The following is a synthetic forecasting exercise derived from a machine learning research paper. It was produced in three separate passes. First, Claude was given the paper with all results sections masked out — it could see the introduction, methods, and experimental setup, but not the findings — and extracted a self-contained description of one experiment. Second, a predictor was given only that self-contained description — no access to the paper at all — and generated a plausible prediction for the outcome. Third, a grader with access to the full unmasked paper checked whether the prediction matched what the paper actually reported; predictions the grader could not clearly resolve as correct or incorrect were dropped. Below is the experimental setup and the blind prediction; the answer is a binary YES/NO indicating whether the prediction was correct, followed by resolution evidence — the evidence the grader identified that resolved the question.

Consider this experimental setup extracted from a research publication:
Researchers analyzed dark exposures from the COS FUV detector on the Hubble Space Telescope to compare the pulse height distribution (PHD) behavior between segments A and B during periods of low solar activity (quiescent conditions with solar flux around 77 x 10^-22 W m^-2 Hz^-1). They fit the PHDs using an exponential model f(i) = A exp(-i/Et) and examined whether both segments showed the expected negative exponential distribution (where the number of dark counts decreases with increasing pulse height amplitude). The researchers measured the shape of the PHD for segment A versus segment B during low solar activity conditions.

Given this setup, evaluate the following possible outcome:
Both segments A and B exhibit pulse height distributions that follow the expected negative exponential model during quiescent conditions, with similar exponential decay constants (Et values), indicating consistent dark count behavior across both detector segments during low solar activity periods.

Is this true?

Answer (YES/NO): NO